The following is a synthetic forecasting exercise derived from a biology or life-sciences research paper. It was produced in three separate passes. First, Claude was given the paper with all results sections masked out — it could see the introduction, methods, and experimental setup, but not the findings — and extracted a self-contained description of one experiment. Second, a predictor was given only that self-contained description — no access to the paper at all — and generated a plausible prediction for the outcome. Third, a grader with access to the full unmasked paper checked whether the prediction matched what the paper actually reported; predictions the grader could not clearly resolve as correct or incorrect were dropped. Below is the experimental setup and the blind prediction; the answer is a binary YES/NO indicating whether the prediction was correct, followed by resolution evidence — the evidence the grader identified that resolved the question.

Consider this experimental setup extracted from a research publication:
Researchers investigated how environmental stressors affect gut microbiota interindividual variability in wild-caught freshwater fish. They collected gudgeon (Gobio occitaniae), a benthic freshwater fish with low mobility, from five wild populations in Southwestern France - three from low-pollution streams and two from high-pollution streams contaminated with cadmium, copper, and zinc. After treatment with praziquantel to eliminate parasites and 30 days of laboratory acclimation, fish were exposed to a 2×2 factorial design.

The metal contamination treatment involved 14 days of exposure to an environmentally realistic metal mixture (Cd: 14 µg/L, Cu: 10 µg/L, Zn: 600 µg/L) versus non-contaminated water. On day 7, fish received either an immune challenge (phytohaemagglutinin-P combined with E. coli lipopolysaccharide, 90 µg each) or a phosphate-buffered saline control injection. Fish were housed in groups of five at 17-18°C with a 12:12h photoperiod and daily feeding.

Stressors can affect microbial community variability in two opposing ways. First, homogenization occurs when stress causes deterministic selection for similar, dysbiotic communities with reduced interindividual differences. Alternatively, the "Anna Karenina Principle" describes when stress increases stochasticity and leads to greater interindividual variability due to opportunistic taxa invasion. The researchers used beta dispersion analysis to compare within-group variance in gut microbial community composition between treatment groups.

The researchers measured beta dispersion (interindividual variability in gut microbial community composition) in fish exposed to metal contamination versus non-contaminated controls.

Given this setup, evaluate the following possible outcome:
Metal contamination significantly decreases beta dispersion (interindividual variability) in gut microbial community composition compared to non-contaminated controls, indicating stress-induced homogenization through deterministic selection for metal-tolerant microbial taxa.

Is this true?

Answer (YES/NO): NO